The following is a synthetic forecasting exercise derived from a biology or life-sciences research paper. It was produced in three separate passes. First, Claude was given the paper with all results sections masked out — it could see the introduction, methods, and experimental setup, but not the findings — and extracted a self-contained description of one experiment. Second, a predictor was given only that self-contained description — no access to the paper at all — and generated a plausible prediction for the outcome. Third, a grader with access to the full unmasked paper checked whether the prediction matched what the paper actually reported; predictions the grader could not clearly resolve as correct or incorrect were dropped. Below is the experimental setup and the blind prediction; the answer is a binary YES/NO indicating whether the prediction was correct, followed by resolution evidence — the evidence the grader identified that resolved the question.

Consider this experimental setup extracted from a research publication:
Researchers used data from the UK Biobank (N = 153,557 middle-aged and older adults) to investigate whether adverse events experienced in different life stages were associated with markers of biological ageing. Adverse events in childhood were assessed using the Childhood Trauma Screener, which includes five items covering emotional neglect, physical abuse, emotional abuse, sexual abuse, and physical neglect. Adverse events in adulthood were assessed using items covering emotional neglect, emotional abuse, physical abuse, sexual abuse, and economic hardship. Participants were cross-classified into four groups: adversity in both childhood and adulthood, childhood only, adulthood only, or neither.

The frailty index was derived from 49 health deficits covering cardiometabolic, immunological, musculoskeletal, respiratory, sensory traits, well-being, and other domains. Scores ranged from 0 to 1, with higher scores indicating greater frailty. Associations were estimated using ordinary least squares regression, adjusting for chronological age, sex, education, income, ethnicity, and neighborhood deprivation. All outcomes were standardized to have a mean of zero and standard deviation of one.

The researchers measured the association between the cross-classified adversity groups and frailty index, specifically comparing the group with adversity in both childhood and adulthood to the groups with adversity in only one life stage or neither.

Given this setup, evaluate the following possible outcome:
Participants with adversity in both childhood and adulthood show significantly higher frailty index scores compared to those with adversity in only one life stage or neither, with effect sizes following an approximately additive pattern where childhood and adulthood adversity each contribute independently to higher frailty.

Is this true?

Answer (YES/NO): NO